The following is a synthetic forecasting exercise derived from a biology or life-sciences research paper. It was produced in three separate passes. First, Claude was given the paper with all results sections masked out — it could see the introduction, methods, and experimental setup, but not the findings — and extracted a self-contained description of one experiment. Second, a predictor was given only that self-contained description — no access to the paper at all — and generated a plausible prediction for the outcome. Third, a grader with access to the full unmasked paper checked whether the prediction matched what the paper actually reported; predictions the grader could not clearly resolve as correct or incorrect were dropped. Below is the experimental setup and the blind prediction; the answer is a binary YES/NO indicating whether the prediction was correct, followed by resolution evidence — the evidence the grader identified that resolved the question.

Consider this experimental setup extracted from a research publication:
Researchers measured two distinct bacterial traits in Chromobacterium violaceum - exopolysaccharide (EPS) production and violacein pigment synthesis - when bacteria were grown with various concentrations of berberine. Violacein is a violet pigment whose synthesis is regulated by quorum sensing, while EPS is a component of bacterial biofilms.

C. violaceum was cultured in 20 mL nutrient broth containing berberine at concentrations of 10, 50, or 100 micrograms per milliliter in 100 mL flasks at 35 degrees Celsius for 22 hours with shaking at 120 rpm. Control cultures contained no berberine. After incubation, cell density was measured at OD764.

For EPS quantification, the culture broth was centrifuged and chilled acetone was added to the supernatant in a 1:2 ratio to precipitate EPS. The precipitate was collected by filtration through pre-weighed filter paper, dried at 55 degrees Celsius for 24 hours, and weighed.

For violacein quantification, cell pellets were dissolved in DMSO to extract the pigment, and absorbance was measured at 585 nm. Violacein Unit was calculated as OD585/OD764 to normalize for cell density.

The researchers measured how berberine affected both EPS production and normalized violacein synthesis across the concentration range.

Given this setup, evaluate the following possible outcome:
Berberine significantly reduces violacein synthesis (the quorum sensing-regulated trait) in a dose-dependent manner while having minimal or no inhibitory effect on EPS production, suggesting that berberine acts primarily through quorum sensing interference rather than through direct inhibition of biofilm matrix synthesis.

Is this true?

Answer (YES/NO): NO